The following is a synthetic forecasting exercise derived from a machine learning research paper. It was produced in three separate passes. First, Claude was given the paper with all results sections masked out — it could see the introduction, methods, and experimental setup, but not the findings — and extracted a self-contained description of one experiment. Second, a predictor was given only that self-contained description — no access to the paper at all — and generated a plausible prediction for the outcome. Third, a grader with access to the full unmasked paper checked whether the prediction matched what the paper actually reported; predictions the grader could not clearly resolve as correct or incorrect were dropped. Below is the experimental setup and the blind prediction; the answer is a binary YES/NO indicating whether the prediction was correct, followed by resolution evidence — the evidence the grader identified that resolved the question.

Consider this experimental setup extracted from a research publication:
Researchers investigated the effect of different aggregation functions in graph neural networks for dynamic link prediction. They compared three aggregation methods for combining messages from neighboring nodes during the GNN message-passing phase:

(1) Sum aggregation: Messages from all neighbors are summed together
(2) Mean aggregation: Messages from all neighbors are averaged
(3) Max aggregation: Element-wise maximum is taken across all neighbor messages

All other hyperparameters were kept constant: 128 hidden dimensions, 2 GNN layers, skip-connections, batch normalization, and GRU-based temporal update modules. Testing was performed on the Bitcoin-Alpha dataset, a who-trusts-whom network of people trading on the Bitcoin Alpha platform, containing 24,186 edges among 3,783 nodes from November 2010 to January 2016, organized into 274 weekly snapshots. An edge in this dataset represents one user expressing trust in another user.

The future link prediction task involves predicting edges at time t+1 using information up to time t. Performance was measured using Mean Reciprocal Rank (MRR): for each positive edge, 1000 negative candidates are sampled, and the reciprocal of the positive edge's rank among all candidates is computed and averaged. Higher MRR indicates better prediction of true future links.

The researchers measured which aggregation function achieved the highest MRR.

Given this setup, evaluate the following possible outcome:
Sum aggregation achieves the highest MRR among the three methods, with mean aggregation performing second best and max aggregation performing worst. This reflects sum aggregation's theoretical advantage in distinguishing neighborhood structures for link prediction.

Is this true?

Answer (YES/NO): NO